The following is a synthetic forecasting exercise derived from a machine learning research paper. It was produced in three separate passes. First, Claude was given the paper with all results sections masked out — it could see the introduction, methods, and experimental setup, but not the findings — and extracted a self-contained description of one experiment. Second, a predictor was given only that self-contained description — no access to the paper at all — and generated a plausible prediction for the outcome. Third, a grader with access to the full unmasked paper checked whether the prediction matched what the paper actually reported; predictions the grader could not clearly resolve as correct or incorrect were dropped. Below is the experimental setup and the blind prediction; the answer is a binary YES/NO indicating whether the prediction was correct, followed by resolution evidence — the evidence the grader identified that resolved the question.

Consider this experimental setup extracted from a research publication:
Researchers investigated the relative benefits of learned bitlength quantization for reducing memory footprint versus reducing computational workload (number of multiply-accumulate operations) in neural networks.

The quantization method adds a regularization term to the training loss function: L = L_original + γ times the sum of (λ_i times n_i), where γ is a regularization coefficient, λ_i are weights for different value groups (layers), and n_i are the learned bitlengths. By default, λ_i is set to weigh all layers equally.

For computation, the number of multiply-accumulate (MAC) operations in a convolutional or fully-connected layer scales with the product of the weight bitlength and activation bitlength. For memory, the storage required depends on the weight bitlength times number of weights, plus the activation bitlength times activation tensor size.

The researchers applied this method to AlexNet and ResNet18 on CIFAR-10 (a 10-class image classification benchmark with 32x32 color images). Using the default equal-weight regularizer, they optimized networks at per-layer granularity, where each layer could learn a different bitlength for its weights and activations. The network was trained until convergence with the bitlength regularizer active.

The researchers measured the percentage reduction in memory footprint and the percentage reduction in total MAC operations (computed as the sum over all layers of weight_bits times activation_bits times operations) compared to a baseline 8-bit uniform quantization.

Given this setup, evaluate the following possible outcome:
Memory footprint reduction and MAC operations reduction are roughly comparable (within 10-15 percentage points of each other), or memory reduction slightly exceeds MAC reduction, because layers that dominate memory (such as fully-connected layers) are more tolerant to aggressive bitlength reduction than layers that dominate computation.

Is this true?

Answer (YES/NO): NO